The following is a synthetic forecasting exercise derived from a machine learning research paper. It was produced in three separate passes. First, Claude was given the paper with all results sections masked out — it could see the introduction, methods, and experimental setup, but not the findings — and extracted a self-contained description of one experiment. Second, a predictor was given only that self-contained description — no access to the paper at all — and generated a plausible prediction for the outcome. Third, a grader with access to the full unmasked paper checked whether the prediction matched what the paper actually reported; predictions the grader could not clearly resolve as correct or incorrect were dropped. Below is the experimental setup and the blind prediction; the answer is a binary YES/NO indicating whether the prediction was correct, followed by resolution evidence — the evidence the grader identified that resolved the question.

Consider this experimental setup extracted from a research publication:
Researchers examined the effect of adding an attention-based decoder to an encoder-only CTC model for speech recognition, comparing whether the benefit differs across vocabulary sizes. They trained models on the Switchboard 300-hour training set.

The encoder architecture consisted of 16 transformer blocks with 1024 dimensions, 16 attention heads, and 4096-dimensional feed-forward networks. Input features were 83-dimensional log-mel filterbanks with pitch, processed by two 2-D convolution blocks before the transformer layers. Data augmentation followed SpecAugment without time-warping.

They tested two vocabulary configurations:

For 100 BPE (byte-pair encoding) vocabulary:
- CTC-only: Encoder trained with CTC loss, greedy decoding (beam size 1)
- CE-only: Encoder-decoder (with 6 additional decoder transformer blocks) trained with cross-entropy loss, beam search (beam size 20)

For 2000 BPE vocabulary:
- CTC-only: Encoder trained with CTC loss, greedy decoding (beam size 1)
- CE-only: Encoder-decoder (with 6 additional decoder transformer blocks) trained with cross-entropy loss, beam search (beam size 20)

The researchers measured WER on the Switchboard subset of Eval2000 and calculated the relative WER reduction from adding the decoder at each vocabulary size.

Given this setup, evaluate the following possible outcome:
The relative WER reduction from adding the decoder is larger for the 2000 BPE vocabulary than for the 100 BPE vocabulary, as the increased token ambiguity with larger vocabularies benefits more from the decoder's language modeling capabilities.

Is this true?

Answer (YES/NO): YES